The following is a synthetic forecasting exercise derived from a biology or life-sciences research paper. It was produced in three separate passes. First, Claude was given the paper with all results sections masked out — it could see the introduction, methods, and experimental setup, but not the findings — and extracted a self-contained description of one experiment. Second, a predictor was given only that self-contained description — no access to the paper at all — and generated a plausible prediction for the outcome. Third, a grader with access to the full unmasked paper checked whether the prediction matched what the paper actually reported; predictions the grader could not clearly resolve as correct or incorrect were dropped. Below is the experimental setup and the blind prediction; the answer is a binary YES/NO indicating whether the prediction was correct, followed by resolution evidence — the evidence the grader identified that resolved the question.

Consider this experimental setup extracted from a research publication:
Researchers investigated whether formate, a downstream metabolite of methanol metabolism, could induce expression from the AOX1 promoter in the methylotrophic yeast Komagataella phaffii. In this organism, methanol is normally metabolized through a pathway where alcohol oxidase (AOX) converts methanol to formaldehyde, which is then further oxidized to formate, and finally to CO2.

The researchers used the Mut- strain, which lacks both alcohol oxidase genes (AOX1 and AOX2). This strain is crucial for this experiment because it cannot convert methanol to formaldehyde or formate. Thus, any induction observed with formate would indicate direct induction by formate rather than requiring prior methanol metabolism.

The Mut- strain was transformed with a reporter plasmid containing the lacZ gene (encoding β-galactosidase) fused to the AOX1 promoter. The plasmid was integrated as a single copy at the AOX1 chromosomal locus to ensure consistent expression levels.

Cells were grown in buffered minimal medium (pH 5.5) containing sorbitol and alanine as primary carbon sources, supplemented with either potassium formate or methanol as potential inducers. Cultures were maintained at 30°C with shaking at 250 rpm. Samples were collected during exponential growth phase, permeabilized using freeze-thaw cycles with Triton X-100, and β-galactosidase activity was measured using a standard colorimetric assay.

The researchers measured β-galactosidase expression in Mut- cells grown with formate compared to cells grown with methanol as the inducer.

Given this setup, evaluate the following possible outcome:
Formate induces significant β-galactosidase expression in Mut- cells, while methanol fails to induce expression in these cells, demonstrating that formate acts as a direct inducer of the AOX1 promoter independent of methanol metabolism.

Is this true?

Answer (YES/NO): NO